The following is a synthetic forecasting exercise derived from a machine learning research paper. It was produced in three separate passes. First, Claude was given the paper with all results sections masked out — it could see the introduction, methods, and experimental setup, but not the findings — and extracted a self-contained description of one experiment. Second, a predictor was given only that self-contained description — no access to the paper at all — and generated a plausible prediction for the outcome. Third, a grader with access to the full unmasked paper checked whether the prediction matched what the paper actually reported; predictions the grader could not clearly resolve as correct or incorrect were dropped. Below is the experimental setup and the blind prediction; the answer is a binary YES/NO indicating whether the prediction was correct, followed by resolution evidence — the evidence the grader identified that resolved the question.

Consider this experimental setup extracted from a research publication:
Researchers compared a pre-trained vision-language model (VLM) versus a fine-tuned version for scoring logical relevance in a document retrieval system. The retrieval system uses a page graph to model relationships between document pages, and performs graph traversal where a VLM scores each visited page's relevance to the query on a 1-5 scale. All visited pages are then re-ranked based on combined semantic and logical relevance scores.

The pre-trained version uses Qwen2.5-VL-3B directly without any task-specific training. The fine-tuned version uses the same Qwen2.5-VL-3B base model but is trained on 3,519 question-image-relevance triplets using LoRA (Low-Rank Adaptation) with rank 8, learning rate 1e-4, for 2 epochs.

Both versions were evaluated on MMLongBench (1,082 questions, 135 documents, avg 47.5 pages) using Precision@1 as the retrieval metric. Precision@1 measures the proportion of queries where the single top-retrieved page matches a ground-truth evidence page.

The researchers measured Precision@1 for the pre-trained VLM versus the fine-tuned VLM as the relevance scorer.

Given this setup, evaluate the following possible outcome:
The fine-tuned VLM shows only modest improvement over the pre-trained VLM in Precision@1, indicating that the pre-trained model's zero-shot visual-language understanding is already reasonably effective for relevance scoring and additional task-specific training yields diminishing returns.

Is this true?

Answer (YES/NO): NO